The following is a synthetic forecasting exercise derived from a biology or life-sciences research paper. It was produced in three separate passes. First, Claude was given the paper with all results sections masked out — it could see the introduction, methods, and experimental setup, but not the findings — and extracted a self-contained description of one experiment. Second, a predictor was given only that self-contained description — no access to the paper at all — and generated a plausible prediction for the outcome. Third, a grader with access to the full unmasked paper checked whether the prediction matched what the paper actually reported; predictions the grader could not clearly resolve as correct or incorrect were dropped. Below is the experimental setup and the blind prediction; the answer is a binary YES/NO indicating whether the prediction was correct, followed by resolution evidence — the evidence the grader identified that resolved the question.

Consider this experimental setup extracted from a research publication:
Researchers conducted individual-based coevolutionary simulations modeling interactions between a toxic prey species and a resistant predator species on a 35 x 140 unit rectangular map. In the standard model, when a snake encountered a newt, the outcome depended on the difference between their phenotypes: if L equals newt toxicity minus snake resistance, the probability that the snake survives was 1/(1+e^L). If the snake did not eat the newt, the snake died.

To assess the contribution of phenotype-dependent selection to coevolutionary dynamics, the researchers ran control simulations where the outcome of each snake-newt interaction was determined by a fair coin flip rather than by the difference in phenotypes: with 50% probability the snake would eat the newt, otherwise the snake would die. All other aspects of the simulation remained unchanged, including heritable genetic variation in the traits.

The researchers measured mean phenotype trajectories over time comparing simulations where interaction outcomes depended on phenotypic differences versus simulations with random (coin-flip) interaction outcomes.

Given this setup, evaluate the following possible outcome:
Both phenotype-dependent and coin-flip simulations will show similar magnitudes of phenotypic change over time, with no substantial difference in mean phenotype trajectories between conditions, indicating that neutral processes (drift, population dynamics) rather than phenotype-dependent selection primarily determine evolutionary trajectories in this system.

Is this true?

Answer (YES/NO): NO